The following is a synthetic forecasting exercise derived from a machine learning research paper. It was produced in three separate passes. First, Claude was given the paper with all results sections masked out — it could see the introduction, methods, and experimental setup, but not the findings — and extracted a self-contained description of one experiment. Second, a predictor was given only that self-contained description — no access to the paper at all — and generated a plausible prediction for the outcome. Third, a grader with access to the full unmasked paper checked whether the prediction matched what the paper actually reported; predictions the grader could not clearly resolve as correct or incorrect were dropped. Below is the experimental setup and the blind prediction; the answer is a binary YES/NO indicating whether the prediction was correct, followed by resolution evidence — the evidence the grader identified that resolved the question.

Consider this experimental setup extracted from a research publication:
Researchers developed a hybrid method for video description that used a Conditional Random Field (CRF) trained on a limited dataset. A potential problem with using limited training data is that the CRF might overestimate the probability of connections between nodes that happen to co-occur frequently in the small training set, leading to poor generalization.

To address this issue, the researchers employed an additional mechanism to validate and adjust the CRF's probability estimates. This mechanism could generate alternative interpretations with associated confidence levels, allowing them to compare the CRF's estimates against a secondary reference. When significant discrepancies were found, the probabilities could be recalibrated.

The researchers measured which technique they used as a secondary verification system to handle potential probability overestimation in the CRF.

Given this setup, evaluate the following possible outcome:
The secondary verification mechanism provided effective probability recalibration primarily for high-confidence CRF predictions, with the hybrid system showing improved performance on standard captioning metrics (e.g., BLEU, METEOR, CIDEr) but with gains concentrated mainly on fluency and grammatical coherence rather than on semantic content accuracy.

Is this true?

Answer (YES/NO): NO